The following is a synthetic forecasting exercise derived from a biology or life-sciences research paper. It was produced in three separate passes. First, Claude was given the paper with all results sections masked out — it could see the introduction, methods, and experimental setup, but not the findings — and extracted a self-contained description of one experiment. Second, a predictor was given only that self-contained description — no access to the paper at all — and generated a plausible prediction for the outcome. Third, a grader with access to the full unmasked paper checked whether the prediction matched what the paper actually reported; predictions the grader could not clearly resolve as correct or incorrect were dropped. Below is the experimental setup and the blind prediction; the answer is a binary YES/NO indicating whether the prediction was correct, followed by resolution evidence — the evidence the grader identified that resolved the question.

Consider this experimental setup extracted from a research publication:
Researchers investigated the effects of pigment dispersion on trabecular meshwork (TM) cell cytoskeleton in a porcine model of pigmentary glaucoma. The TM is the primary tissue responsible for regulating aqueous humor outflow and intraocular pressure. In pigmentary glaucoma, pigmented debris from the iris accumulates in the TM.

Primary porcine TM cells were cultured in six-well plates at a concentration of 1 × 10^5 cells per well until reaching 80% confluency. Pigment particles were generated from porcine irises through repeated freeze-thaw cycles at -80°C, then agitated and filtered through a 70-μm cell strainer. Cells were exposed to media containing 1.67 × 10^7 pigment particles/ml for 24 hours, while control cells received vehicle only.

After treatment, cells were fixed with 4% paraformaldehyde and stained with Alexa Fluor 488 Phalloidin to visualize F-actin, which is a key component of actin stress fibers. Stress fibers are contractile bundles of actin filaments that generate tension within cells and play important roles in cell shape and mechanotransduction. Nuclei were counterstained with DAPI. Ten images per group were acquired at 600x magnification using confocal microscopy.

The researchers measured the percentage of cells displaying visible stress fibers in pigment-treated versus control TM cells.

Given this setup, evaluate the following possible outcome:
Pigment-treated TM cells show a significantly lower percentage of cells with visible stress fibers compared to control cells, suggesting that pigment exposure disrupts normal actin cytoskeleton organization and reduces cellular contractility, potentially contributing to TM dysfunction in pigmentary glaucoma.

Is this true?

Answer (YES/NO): NO